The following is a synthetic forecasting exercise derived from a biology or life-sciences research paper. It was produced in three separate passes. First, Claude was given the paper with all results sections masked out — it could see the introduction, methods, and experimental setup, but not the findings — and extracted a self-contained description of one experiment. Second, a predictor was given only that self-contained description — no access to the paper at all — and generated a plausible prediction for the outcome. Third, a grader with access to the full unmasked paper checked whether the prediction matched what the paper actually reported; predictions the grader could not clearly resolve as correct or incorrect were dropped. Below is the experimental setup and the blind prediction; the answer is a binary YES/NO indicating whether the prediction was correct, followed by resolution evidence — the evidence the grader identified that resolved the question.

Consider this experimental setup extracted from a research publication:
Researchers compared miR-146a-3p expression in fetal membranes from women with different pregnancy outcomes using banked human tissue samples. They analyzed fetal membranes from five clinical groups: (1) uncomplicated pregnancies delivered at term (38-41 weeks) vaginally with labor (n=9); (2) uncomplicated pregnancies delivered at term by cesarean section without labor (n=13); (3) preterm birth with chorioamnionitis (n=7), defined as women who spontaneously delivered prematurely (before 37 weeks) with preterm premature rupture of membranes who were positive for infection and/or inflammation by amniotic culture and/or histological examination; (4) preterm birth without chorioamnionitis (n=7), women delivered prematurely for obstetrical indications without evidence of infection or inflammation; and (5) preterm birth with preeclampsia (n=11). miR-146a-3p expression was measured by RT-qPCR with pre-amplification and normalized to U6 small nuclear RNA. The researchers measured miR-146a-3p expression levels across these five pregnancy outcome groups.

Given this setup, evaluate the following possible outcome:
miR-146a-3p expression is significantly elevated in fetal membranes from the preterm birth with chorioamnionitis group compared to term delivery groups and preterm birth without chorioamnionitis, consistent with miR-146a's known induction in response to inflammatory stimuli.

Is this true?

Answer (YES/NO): YES